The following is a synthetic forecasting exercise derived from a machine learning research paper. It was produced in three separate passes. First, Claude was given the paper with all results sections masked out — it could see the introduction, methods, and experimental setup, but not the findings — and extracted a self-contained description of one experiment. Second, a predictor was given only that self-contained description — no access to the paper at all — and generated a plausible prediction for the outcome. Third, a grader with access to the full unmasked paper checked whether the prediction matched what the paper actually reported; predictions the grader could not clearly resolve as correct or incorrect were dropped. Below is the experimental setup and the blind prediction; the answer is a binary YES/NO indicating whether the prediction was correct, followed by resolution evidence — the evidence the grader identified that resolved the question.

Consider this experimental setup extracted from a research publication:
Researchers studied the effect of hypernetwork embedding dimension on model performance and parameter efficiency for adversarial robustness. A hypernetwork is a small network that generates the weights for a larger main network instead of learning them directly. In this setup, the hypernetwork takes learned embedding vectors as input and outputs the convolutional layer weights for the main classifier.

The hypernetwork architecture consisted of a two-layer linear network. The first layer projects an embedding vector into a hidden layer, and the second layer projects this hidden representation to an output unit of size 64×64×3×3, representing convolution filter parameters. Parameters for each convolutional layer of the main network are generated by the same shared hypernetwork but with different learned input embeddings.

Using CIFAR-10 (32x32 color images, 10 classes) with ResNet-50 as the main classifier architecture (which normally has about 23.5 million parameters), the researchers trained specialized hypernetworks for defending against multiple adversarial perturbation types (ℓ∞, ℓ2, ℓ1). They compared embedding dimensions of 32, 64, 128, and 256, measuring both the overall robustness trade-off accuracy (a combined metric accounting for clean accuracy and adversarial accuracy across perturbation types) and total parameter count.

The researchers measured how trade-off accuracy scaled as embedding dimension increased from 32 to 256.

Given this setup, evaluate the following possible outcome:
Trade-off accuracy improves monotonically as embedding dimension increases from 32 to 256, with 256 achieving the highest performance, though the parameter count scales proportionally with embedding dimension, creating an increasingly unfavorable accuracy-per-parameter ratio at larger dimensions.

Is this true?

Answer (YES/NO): NO